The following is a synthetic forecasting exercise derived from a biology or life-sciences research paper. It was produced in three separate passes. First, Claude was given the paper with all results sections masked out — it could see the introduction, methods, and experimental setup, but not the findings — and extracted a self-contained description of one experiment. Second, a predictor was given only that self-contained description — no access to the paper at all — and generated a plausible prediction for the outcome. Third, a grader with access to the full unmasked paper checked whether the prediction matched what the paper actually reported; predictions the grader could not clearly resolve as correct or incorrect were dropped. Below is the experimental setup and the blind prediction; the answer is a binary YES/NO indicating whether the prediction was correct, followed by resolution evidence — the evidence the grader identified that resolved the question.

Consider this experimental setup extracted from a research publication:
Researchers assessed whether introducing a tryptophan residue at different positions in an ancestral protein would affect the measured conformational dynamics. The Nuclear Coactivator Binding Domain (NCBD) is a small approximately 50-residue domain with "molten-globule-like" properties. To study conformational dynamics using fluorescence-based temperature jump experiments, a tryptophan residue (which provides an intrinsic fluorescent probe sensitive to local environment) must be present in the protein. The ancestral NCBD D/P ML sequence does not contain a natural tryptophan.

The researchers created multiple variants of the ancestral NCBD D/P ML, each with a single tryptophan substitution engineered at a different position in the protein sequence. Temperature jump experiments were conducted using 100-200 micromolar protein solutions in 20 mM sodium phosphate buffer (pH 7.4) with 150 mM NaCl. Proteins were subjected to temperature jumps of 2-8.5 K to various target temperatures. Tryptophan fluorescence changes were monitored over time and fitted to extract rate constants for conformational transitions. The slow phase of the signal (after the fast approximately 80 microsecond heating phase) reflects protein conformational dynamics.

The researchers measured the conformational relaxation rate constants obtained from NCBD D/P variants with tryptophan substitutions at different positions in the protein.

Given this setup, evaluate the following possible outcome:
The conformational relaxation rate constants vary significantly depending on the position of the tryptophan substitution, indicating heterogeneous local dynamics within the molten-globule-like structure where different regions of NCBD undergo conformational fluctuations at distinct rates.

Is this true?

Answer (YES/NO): NO